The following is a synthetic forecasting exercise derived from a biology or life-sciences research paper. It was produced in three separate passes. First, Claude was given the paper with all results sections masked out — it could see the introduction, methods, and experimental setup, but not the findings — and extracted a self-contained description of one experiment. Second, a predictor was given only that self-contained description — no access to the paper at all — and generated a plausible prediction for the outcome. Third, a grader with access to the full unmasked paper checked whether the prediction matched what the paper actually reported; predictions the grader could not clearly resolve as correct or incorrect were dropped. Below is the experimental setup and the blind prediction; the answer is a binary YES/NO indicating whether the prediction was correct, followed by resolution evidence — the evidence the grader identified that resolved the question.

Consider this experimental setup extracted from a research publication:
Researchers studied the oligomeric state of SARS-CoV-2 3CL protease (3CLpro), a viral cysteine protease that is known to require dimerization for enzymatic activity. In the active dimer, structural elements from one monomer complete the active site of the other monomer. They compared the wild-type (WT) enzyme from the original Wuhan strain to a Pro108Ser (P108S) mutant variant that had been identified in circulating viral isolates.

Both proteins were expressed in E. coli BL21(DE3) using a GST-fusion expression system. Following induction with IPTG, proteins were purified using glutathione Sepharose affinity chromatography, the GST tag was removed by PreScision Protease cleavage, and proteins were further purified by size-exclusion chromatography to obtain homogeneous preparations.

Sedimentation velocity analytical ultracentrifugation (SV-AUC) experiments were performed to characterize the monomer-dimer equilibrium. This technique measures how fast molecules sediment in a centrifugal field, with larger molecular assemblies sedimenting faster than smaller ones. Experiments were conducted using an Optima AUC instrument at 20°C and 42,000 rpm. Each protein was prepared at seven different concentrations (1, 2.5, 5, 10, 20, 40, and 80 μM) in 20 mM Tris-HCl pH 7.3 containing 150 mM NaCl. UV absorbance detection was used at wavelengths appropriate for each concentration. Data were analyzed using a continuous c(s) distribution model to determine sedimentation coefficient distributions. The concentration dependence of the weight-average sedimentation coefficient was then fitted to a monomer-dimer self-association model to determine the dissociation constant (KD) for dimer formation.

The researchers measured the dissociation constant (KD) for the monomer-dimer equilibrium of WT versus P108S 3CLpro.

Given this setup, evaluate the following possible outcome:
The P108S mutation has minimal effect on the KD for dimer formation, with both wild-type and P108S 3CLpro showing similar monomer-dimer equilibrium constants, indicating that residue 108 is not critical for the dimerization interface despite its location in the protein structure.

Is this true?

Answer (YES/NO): YES